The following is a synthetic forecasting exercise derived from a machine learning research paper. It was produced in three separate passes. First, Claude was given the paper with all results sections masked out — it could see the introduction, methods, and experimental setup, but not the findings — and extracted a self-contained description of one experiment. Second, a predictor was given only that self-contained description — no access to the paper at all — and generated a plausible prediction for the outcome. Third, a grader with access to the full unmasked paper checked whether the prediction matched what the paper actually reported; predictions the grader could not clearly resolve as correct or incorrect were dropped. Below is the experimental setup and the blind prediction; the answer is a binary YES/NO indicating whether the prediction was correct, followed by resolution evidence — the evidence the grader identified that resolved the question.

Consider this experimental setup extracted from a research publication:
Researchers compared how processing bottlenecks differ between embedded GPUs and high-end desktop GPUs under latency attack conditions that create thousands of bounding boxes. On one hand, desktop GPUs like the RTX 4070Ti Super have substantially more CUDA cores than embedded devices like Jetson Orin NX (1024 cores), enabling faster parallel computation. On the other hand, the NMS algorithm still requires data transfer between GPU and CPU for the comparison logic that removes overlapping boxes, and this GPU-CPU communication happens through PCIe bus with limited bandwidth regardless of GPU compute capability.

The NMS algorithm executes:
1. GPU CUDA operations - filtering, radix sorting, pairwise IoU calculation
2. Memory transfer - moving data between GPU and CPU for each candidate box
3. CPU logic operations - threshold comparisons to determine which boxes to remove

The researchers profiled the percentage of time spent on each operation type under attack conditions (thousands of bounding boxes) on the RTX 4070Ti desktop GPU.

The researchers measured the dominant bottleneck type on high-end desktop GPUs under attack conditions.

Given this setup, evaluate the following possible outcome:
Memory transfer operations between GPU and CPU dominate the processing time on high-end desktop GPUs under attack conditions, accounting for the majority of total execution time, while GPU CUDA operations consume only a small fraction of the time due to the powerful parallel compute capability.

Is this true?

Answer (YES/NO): YES